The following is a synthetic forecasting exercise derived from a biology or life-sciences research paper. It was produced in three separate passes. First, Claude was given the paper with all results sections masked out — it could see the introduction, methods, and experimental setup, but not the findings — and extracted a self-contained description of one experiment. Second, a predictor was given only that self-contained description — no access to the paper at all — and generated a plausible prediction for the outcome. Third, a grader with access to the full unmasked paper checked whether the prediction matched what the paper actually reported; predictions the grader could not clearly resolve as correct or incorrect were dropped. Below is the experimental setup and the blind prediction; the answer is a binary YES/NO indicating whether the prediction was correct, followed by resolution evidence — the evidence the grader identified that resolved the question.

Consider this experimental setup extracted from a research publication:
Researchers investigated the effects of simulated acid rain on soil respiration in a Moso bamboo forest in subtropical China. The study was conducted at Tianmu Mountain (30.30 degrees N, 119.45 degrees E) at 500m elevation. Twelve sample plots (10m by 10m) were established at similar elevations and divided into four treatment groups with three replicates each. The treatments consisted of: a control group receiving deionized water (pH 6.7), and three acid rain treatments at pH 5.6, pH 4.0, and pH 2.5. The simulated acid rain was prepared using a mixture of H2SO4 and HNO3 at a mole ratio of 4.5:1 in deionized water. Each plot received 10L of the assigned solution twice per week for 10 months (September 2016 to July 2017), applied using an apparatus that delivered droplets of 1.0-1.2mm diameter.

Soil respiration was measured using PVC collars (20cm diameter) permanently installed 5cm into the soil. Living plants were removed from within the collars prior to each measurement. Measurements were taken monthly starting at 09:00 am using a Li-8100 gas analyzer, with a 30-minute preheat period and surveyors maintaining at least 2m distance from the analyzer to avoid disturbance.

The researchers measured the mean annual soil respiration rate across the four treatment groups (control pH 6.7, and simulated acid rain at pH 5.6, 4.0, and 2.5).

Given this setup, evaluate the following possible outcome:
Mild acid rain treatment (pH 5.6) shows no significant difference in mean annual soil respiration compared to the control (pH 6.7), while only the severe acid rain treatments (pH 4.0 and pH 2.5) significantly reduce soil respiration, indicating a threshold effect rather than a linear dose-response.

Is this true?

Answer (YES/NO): NO